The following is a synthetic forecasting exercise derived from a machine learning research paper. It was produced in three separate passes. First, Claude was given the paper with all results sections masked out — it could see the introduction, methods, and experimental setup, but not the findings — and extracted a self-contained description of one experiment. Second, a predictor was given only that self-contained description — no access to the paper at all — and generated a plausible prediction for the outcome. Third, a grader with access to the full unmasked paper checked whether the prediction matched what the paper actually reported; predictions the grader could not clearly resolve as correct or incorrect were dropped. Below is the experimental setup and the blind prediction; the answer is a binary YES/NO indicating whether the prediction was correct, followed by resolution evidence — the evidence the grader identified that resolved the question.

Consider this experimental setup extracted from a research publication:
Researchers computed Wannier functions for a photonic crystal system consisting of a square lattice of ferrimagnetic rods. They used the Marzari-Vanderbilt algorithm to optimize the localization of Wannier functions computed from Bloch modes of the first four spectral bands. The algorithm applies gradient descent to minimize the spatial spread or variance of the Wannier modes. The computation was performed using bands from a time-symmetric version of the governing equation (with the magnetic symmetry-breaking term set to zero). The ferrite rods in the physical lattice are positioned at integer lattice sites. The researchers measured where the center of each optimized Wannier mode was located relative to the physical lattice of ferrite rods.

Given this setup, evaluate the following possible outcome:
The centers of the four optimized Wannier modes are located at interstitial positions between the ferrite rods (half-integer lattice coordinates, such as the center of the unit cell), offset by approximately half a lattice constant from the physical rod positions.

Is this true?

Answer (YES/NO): NO